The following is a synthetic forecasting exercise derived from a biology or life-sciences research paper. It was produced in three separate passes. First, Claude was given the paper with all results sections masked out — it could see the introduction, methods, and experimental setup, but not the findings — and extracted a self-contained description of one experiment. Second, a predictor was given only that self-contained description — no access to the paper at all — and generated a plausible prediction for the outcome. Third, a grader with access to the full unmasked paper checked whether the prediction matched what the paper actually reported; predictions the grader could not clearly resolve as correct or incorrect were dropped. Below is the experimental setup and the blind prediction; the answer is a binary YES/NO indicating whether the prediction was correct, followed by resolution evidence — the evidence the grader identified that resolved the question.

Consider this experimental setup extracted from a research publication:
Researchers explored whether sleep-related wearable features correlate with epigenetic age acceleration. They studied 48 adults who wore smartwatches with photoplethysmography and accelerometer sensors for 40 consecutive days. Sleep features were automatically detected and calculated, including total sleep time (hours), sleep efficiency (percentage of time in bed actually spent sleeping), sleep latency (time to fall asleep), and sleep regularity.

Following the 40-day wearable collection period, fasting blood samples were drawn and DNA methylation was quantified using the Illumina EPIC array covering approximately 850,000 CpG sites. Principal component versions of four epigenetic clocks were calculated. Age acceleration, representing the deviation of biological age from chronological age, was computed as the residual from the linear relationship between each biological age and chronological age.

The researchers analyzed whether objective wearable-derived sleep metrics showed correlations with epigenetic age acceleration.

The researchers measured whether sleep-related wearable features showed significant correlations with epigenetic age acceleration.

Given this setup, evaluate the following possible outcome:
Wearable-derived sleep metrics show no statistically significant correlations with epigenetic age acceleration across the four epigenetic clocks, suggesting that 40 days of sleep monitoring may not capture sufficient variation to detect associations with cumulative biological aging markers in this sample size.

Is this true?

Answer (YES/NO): YES